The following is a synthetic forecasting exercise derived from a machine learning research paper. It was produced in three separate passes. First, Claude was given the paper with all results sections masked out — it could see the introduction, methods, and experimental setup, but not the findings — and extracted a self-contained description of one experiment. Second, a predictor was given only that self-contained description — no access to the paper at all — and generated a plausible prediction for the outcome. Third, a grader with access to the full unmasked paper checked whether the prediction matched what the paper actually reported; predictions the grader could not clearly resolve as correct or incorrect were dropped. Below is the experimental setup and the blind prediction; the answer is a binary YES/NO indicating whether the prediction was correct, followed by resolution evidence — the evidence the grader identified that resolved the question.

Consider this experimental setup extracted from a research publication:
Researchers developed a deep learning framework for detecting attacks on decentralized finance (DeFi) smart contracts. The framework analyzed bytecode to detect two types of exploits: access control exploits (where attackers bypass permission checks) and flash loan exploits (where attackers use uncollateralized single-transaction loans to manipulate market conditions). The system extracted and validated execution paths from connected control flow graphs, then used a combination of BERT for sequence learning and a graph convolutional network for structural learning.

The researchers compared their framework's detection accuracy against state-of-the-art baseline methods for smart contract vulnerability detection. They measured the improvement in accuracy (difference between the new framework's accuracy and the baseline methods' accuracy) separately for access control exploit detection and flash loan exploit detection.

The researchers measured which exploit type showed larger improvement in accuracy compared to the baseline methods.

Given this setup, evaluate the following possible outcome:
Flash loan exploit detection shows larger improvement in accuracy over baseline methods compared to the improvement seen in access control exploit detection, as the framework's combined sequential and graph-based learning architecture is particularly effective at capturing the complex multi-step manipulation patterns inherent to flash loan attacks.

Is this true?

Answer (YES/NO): NO